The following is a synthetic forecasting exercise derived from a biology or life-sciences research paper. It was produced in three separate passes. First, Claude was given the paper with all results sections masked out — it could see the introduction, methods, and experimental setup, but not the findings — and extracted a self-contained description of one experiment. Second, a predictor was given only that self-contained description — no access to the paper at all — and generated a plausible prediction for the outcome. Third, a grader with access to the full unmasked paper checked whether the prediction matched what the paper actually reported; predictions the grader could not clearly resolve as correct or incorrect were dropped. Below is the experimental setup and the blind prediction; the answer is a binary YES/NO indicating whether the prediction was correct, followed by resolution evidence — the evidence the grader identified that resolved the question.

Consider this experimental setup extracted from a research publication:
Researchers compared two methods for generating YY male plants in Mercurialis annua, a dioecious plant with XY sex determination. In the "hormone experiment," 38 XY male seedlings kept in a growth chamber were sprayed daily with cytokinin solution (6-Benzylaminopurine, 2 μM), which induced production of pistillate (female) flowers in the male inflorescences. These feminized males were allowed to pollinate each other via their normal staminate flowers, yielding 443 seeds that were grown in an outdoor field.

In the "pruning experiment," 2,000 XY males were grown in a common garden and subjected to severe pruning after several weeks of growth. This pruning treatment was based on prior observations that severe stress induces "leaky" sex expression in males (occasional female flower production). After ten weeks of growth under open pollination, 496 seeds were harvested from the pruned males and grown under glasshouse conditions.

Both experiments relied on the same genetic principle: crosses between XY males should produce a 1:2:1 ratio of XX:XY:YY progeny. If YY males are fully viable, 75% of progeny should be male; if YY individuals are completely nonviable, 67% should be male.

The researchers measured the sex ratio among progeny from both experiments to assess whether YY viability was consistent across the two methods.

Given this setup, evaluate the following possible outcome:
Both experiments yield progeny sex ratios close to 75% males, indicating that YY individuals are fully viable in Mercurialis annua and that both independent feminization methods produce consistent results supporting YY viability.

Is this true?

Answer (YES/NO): YES